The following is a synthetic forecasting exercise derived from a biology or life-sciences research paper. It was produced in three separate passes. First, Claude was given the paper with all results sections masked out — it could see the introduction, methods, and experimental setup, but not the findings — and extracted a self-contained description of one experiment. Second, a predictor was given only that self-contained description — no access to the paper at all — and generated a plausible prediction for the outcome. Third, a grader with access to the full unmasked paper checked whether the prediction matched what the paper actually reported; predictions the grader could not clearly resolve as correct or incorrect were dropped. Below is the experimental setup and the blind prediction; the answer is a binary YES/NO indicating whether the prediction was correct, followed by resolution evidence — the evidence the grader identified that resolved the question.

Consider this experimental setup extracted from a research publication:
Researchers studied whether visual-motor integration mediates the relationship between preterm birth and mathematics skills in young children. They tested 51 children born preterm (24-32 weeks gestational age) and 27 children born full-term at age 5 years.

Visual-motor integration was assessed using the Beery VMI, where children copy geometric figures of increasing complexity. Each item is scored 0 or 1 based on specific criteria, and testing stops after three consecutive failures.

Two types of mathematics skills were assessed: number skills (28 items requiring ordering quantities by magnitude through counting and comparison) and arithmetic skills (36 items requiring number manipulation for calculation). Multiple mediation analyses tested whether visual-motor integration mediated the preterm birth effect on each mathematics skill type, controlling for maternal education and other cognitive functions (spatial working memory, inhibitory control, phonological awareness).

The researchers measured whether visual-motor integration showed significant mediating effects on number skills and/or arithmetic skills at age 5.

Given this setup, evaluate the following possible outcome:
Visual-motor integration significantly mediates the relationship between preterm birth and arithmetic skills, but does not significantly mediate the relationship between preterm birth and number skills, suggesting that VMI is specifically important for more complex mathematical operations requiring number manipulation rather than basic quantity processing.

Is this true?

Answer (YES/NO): NO